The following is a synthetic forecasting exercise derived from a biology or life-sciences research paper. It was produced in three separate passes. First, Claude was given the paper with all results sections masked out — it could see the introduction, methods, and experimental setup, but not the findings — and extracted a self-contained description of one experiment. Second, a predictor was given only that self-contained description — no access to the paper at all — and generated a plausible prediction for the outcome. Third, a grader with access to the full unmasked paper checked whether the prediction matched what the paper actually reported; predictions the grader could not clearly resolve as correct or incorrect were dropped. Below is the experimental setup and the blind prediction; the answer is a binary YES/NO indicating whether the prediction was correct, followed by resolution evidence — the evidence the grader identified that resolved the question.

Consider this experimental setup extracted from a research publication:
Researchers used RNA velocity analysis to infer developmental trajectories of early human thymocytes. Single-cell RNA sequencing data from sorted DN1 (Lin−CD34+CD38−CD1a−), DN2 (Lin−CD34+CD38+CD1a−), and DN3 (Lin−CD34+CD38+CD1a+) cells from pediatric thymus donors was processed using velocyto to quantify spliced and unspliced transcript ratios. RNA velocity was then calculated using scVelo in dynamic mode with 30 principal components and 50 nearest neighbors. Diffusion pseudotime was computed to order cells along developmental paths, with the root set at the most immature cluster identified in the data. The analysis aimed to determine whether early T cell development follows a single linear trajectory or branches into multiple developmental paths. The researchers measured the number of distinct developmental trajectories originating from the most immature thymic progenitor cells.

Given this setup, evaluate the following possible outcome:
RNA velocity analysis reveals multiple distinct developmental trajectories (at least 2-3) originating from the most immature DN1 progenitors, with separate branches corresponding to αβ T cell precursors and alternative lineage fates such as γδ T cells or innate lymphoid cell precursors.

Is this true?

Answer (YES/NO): YES